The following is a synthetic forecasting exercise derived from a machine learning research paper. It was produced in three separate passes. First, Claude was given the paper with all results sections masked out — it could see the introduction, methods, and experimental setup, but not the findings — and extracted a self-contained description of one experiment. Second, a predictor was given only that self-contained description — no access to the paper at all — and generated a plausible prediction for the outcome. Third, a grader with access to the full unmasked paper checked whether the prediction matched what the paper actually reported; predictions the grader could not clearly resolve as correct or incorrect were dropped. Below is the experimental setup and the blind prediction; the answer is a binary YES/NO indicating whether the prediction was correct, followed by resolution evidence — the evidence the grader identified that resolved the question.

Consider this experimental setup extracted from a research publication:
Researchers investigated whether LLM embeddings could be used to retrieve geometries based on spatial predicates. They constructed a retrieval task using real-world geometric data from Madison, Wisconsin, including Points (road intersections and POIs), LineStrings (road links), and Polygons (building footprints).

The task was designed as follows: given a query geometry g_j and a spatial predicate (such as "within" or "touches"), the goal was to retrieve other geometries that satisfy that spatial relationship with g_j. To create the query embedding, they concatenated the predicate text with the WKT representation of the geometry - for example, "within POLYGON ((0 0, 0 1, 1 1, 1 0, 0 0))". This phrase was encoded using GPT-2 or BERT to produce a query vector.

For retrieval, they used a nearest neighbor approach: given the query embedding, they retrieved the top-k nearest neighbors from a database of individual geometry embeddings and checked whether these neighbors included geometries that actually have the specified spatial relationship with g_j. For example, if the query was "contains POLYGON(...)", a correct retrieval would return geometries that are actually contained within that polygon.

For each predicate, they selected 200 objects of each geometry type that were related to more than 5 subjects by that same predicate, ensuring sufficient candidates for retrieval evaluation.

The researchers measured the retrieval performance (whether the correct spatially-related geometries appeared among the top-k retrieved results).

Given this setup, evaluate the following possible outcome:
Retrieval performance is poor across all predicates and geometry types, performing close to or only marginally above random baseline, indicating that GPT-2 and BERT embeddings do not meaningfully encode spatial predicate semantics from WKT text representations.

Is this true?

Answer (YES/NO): YES